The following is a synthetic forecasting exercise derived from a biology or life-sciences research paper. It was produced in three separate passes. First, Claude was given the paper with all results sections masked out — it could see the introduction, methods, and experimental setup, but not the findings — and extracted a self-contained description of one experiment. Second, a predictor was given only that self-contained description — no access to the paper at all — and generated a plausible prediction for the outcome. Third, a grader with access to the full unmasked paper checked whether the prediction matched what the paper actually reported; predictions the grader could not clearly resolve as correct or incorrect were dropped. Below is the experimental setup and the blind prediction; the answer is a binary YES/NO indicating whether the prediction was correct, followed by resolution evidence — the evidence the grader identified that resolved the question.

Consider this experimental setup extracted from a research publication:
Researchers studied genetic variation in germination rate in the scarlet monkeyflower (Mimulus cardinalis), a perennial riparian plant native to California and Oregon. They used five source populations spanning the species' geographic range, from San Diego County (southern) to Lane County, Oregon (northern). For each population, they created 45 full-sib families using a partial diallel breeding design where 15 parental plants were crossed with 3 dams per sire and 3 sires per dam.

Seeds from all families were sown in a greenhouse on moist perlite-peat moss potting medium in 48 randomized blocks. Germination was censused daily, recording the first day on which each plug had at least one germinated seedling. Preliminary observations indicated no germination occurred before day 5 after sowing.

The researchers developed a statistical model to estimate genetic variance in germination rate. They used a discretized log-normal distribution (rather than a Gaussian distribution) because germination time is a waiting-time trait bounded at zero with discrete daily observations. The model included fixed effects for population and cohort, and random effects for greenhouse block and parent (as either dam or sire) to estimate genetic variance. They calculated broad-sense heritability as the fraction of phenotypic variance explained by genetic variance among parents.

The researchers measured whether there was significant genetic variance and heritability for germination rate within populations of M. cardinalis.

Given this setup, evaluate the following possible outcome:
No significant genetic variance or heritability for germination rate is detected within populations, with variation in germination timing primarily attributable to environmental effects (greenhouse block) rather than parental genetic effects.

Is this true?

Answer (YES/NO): NO